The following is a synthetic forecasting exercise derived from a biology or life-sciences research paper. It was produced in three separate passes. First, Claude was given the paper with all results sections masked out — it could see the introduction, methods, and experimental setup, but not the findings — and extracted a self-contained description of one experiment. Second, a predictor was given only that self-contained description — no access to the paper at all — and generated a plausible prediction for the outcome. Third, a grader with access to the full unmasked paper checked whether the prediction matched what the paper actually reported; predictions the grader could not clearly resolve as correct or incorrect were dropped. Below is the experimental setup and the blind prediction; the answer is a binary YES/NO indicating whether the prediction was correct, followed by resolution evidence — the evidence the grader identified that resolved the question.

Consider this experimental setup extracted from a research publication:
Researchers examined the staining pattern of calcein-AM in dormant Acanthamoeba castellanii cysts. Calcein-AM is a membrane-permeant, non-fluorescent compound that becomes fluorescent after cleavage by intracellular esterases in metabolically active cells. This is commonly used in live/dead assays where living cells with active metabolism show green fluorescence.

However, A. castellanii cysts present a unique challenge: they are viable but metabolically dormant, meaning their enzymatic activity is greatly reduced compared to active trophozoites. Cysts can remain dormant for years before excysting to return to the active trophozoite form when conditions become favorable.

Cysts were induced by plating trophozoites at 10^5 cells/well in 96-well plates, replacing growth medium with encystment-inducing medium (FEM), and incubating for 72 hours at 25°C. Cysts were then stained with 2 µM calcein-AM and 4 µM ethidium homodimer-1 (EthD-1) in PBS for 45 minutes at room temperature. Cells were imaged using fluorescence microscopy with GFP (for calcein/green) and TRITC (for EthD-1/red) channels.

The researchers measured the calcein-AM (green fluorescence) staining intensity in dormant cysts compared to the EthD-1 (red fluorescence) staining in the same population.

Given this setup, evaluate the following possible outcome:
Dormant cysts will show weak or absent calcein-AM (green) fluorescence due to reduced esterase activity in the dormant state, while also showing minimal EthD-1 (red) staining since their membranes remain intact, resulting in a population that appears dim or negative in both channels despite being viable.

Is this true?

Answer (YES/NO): YES